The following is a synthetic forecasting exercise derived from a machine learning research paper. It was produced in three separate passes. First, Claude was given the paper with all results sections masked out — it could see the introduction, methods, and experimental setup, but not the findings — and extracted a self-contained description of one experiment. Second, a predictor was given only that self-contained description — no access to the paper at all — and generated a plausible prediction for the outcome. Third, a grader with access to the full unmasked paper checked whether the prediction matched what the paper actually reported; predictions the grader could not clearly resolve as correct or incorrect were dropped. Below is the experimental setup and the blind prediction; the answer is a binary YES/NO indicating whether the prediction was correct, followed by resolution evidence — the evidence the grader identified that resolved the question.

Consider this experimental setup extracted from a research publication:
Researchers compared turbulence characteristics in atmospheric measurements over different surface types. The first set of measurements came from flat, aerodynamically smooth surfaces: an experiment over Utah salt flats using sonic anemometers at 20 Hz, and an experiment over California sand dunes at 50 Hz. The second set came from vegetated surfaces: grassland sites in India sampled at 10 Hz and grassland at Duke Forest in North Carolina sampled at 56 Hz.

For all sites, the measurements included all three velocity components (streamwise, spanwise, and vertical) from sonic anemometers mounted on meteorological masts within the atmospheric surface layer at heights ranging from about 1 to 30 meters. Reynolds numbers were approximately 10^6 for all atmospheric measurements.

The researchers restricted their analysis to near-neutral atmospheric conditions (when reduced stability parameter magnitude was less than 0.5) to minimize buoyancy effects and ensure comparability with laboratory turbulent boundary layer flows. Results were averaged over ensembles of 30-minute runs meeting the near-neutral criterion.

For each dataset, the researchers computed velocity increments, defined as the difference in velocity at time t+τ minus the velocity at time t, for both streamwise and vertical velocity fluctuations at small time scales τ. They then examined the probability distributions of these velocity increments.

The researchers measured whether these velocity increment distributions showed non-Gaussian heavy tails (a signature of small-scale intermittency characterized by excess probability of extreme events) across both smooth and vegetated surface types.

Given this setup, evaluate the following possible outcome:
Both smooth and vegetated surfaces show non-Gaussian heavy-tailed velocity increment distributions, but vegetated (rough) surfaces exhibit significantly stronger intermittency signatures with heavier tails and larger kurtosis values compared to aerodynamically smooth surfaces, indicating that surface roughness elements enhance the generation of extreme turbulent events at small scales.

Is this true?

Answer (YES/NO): NO